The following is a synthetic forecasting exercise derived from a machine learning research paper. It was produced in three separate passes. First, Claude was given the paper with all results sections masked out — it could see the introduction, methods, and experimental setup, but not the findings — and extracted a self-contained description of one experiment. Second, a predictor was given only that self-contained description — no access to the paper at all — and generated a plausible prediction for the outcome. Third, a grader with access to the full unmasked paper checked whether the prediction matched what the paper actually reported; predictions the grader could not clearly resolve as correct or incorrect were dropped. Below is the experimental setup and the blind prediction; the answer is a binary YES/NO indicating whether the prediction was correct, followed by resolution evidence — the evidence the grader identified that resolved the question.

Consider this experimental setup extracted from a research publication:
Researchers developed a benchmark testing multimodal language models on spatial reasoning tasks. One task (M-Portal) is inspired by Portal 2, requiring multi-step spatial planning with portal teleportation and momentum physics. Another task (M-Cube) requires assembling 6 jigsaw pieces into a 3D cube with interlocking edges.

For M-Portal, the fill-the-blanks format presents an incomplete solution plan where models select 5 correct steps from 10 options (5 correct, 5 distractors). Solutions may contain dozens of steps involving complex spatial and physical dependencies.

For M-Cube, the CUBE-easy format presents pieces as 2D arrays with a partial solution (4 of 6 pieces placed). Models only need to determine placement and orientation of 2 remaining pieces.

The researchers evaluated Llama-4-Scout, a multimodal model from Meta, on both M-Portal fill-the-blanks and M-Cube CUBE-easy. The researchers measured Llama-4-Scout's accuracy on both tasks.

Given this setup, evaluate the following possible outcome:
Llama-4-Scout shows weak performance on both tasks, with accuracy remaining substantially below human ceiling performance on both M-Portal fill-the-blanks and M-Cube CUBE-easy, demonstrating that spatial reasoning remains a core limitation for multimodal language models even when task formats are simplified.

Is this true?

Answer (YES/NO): YES